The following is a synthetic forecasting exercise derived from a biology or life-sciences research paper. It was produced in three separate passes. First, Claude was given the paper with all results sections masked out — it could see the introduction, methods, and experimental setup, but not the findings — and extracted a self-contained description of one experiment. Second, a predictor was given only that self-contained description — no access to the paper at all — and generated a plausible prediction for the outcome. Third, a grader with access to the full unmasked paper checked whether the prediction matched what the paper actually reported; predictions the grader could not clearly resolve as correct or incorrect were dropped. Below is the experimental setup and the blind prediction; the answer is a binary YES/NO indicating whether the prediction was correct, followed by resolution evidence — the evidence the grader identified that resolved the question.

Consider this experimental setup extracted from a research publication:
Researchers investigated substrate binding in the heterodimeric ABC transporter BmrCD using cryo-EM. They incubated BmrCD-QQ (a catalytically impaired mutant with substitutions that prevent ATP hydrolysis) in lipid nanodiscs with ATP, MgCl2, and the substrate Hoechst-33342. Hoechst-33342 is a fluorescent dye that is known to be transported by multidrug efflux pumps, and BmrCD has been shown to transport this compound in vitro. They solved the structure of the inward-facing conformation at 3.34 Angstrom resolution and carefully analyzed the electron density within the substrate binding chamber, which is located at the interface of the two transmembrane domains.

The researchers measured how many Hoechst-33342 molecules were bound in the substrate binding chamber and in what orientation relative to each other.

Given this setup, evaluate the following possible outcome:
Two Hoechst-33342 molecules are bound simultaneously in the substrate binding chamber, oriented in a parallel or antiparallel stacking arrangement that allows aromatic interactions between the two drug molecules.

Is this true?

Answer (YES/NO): NO